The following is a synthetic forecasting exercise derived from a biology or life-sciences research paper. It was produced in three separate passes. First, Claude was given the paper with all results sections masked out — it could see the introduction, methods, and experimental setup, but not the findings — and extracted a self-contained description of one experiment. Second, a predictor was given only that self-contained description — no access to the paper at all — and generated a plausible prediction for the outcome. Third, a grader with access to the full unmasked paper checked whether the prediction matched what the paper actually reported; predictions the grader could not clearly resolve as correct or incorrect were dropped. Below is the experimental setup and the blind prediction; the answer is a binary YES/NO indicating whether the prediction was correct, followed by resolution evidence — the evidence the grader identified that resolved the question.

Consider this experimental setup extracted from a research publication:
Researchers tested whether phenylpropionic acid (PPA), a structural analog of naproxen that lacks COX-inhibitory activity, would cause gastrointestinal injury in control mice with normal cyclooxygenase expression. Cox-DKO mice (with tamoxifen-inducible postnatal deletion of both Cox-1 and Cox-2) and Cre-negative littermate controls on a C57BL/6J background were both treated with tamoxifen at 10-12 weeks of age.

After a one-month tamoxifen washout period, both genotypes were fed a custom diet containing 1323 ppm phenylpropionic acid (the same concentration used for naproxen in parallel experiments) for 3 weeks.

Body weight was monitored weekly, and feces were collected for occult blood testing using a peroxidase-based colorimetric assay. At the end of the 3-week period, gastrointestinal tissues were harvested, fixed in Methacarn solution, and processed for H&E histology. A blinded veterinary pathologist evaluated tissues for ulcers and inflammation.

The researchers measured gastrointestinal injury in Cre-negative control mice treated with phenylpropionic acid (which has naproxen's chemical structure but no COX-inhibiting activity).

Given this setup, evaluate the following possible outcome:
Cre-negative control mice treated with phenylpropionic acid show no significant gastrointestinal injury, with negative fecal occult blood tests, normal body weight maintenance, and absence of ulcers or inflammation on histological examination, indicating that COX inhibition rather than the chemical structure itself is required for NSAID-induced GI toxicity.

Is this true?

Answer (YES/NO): NO